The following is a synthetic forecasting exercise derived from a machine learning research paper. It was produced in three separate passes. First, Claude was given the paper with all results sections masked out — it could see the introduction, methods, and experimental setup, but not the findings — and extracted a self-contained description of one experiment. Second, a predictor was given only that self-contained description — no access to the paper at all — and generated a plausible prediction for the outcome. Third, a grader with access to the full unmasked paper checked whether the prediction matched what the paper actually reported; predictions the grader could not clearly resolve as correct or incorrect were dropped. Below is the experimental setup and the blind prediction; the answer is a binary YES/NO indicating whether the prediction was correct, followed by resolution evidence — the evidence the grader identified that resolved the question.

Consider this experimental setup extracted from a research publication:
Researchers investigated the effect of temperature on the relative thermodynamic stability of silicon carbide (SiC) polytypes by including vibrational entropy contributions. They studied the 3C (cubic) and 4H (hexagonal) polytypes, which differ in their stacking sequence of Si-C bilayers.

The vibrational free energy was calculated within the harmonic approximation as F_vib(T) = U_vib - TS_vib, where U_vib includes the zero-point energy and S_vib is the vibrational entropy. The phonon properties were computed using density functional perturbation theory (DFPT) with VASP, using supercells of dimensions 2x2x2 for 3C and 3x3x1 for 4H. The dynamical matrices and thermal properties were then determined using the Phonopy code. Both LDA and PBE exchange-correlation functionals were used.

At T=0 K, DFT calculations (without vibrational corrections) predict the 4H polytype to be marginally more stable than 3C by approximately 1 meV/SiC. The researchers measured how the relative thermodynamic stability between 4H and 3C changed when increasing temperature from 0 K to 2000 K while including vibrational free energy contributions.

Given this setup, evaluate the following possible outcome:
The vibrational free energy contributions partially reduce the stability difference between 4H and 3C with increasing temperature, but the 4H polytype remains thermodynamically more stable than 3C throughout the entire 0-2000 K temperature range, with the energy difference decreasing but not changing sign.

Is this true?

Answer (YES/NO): NO